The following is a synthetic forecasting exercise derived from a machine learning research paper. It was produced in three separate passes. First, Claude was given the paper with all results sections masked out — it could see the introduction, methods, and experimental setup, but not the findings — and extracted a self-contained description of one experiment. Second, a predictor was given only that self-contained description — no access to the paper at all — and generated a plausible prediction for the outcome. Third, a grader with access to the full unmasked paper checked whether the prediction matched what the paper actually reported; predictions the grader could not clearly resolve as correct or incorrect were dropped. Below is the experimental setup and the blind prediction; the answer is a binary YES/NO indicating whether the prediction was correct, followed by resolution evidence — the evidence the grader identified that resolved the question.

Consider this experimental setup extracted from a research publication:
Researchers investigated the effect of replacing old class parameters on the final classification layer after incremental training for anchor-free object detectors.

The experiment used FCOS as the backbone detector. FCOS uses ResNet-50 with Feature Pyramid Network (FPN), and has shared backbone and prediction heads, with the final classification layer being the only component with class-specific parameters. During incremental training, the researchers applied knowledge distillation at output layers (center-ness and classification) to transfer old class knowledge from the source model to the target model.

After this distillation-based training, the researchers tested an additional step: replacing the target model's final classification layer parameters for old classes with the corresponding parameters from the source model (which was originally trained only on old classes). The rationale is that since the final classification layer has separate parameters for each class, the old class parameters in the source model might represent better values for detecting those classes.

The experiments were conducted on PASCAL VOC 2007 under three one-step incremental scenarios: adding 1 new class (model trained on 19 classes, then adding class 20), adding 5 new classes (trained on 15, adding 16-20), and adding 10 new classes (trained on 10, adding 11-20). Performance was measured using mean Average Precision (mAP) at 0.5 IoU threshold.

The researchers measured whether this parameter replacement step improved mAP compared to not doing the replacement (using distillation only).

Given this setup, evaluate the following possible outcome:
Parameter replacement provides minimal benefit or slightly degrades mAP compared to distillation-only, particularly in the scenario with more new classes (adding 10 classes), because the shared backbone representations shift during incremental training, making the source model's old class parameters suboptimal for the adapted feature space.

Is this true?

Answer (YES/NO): NO